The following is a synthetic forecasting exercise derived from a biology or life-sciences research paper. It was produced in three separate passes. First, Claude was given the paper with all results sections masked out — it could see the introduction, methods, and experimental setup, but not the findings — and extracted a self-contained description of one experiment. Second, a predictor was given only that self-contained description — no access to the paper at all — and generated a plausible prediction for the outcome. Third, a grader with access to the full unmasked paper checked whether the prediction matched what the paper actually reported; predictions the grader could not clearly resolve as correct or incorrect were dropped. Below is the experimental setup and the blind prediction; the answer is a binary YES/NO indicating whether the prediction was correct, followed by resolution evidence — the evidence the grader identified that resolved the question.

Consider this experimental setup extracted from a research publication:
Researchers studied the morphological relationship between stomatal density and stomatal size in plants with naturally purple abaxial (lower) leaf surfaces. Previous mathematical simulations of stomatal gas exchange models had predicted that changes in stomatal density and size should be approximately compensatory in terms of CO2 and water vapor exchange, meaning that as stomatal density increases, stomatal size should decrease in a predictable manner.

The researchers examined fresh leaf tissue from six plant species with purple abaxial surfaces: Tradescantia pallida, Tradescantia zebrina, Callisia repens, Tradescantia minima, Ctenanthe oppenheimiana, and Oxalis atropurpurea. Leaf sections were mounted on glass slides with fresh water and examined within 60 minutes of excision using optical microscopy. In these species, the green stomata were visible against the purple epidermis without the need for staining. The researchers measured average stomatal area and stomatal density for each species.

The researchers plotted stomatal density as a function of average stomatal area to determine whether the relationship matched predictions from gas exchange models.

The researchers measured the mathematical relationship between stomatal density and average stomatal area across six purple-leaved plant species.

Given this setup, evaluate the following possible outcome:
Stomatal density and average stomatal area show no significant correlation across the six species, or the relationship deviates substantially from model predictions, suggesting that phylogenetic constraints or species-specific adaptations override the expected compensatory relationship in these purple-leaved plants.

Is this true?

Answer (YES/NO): NO